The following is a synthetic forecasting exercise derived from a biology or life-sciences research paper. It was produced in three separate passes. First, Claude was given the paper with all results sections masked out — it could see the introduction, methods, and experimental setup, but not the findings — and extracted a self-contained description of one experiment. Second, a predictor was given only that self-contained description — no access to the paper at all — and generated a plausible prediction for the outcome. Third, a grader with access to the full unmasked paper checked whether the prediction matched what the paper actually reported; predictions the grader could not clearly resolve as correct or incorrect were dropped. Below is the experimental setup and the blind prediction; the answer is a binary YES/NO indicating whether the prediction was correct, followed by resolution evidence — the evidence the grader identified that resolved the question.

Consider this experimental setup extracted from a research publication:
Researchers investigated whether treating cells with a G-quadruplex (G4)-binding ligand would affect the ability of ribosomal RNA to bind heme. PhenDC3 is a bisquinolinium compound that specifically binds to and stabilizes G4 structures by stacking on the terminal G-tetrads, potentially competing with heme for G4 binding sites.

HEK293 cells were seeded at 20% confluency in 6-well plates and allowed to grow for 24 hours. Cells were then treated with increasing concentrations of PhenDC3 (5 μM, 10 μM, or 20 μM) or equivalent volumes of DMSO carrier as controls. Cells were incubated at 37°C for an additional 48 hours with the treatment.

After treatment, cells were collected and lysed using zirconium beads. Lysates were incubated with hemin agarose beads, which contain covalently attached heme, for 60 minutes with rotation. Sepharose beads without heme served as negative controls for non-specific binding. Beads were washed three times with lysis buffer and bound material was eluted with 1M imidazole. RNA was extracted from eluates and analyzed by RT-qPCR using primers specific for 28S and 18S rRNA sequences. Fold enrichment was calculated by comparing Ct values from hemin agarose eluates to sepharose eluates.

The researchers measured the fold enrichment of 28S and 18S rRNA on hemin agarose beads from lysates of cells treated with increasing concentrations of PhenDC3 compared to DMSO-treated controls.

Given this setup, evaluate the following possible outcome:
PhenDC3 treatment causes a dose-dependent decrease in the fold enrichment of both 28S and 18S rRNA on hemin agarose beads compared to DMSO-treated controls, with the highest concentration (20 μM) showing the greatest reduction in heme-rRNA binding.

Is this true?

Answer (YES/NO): NO